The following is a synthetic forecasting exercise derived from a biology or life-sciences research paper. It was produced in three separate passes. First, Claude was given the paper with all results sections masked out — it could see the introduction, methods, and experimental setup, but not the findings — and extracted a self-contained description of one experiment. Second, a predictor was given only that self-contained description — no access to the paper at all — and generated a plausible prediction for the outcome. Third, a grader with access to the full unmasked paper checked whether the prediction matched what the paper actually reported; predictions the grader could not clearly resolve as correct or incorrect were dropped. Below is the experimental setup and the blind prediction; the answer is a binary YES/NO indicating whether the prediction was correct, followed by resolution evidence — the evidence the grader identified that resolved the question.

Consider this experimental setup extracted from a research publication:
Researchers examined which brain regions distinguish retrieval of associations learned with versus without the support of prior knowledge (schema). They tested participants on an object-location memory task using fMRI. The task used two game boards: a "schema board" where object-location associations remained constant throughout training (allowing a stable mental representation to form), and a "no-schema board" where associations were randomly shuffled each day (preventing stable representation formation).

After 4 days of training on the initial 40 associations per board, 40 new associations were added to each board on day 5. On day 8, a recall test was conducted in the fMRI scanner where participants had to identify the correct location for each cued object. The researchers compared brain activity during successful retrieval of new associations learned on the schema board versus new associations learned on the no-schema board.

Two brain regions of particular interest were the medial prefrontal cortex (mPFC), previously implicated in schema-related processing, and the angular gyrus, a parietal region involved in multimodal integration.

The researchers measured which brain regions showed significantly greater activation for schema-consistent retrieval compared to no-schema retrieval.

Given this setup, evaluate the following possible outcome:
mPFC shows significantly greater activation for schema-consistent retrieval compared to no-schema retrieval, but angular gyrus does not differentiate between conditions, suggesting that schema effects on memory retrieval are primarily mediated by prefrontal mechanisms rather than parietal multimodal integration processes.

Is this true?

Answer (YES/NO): NO